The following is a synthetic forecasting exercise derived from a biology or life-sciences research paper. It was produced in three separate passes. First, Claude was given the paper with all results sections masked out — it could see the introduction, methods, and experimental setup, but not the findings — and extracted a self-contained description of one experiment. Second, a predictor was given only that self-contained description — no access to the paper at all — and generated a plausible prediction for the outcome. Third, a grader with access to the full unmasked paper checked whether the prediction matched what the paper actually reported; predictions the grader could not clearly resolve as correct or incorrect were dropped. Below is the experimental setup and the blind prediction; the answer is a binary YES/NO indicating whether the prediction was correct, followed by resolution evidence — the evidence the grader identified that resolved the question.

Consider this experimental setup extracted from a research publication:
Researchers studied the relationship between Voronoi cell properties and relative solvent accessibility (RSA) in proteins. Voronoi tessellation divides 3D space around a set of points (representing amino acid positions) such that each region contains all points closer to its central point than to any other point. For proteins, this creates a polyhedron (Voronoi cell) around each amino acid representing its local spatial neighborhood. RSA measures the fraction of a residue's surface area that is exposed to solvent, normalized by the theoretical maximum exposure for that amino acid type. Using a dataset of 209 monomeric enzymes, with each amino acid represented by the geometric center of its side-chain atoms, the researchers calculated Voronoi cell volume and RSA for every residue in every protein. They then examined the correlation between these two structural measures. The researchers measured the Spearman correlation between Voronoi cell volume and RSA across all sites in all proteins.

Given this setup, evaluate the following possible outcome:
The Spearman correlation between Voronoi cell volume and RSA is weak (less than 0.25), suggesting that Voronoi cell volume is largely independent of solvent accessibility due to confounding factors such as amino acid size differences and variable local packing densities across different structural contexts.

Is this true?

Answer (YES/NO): NO